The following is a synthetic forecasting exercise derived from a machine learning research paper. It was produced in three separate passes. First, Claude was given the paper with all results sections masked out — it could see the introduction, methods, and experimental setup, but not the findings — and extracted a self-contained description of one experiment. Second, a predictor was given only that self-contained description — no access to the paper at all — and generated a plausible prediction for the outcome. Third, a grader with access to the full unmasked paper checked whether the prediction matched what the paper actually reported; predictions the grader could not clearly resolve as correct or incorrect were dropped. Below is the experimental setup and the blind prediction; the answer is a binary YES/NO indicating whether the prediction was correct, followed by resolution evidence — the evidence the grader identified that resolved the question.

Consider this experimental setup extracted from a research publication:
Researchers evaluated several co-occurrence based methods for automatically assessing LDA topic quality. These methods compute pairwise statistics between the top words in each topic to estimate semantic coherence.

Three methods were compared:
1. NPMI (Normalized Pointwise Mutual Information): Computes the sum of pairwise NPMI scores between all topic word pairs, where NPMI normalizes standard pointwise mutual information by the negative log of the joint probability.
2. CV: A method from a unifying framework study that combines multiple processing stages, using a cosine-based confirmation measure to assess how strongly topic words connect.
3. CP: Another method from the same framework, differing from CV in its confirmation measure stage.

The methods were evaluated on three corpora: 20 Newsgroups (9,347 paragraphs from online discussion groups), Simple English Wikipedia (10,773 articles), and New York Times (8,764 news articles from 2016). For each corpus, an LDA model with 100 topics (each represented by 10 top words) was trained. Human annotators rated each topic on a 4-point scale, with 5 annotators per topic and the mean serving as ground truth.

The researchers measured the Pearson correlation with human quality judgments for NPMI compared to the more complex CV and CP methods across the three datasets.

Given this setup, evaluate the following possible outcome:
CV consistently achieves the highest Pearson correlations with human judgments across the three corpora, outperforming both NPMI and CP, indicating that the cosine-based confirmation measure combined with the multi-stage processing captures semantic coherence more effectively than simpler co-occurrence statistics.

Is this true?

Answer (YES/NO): NO